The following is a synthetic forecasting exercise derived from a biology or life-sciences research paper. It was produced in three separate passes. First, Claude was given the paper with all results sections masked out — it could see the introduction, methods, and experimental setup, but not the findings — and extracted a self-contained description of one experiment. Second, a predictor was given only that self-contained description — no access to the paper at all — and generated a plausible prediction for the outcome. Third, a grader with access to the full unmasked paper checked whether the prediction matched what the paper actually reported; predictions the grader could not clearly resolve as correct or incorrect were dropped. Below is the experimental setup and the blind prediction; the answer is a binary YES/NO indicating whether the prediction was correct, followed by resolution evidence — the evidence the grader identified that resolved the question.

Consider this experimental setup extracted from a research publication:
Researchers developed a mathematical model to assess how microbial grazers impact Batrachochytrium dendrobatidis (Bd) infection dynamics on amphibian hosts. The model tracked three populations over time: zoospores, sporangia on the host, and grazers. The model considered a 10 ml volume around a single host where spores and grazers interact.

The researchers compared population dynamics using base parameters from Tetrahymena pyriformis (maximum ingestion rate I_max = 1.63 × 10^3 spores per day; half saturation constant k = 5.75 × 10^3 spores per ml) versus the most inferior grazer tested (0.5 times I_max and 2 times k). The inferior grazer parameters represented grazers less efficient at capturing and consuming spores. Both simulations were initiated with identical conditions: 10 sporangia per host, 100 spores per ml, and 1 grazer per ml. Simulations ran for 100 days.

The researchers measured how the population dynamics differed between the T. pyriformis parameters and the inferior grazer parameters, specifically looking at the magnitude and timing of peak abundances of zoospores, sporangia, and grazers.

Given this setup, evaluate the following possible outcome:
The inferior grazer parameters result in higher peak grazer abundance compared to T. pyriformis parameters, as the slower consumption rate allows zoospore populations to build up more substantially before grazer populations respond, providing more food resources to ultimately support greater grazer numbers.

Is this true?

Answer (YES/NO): YES